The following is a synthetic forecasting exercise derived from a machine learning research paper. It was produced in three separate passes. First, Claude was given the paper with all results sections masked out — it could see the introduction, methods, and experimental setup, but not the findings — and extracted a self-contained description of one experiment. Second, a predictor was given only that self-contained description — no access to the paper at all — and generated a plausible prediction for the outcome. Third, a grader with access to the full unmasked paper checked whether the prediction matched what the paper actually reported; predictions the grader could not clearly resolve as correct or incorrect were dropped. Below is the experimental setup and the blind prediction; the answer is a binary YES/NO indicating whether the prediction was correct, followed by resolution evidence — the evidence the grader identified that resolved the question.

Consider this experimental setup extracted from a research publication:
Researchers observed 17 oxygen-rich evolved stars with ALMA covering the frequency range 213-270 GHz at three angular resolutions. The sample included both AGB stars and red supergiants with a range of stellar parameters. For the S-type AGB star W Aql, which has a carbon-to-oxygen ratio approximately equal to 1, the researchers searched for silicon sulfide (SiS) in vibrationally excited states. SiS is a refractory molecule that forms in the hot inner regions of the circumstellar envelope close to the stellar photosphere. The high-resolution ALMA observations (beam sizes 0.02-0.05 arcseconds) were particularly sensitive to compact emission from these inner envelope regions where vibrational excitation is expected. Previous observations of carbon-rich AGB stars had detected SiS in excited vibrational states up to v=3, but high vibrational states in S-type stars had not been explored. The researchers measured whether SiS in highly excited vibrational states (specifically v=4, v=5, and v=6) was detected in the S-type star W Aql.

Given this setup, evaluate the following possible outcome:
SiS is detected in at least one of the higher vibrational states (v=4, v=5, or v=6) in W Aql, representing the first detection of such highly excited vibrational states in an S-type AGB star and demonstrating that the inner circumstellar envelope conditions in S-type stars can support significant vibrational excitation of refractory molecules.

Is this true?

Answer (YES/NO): YES